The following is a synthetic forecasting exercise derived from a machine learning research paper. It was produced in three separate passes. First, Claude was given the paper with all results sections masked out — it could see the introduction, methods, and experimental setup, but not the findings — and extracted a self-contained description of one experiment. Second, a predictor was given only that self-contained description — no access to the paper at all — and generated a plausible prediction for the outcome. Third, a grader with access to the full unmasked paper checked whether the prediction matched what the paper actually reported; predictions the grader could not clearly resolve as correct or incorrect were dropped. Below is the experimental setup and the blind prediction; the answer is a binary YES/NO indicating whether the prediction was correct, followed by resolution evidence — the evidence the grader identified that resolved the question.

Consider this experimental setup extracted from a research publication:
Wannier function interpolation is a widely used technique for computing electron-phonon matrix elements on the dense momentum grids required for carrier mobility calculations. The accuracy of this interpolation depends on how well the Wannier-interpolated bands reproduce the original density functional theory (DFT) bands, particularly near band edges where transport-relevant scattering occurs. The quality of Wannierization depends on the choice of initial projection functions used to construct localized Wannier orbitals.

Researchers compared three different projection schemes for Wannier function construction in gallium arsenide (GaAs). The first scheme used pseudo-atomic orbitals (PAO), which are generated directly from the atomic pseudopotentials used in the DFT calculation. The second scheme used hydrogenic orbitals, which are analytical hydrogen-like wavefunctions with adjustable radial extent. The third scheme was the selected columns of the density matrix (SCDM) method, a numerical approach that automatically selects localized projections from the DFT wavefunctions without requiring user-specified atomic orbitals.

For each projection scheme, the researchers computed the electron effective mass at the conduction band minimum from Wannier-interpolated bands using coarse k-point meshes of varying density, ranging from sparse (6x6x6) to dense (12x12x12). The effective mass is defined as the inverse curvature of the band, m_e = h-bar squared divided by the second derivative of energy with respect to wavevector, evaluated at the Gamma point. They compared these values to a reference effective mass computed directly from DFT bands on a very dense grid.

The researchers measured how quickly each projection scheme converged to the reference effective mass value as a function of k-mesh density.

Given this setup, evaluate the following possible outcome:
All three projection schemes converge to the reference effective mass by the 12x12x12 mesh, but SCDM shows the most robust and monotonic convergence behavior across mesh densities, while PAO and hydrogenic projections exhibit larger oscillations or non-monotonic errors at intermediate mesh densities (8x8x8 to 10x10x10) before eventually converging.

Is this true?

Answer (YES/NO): NO